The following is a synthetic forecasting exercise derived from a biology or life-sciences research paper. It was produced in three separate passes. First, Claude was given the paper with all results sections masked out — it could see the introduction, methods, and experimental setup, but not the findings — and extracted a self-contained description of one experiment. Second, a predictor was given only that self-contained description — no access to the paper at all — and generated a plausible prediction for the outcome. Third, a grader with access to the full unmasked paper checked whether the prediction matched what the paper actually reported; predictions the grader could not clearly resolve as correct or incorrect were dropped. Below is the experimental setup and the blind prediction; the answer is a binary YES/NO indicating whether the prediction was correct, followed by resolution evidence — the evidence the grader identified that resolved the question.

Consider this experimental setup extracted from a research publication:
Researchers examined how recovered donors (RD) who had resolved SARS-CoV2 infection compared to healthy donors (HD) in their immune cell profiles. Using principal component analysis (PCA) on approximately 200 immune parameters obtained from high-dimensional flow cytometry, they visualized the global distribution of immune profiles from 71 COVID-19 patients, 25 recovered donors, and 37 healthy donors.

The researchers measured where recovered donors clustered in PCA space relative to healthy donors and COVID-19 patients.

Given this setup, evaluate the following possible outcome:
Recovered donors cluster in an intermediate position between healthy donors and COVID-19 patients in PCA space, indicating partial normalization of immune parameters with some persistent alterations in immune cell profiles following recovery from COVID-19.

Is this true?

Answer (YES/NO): NO